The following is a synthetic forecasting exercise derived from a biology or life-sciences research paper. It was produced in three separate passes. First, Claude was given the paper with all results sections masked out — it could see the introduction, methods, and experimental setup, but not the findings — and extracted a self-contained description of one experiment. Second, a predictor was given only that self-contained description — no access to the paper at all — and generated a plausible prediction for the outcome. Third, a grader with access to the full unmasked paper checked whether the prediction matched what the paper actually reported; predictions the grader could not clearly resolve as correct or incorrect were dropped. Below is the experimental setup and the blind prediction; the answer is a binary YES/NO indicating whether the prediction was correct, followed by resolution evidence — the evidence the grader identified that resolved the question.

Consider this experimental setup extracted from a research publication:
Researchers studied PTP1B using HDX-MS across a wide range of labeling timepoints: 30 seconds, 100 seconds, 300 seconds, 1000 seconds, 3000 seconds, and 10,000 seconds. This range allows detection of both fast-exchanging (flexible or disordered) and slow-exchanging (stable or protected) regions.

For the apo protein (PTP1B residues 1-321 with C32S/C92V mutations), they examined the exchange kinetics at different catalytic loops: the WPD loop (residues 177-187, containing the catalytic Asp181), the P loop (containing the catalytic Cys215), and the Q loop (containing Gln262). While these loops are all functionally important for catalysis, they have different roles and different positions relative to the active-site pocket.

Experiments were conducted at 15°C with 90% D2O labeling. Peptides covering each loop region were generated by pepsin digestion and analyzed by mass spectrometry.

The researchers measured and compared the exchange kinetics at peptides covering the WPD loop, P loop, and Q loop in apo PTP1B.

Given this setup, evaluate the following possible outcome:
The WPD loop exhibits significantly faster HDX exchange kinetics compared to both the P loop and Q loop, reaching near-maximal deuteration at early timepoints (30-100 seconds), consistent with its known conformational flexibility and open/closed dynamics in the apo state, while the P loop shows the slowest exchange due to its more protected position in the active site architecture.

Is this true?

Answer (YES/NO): NO